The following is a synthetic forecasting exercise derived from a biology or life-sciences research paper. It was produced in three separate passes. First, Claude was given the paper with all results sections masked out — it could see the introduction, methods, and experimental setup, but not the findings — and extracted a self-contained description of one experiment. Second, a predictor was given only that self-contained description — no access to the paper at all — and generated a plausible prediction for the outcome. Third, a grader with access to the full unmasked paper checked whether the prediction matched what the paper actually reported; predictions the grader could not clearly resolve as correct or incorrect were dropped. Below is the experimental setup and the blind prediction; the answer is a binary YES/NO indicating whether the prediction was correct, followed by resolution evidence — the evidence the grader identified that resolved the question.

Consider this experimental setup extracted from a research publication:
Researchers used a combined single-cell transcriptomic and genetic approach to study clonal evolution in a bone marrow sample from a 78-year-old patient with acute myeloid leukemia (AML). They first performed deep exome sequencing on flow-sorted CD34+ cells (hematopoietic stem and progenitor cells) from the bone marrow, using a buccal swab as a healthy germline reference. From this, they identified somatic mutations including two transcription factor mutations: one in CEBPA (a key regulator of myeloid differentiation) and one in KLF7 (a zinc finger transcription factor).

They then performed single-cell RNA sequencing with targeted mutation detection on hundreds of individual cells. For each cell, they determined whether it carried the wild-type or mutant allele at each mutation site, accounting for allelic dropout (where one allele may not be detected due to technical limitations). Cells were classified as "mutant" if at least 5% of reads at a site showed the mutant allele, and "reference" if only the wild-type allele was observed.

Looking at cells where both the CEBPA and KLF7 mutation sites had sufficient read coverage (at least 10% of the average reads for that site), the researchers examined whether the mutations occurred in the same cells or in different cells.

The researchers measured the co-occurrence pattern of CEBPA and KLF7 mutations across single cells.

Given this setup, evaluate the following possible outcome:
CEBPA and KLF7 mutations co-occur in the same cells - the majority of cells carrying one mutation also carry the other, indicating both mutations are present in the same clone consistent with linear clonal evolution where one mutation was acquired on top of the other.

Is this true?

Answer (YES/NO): NO